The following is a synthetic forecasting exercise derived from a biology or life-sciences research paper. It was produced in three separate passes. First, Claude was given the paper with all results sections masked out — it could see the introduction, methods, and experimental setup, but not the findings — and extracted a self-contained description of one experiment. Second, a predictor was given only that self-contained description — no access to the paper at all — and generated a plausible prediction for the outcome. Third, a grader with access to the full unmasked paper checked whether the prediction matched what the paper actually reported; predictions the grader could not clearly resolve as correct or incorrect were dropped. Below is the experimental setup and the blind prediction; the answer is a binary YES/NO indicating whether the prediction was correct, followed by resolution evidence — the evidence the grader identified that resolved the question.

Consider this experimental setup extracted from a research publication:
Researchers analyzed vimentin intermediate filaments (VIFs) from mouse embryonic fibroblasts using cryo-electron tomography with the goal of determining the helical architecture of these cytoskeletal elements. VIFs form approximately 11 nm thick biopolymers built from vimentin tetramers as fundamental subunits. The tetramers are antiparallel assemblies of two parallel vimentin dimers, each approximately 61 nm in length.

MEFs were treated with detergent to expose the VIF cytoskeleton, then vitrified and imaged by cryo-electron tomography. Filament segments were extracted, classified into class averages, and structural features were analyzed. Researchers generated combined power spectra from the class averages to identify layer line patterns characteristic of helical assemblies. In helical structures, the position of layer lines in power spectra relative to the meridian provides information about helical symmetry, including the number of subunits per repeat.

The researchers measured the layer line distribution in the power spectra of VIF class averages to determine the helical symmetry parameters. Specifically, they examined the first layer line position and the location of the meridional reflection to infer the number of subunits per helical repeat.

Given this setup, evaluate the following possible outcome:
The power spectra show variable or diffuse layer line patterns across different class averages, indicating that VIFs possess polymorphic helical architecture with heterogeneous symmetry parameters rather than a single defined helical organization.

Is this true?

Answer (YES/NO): NO